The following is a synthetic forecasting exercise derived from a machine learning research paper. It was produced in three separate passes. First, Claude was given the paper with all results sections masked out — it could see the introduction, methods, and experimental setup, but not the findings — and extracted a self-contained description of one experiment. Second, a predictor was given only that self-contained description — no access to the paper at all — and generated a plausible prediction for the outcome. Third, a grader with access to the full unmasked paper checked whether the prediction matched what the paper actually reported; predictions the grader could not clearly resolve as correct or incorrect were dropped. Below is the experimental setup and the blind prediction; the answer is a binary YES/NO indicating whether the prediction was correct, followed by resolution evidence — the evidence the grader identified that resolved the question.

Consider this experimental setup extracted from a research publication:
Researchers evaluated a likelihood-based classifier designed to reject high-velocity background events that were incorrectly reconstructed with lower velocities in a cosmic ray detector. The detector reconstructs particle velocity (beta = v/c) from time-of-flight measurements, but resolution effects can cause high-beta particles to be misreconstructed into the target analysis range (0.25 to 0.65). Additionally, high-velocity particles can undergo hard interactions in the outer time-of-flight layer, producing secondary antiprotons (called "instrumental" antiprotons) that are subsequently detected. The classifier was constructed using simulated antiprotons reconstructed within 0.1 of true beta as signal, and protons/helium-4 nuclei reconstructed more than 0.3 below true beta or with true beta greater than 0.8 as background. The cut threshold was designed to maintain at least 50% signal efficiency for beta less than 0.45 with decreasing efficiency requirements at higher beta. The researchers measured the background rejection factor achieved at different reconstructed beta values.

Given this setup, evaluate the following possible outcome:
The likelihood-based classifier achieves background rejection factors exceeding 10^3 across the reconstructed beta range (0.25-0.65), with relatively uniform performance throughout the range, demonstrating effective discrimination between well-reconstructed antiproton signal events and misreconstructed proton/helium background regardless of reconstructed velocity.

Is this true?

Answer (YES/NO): NO